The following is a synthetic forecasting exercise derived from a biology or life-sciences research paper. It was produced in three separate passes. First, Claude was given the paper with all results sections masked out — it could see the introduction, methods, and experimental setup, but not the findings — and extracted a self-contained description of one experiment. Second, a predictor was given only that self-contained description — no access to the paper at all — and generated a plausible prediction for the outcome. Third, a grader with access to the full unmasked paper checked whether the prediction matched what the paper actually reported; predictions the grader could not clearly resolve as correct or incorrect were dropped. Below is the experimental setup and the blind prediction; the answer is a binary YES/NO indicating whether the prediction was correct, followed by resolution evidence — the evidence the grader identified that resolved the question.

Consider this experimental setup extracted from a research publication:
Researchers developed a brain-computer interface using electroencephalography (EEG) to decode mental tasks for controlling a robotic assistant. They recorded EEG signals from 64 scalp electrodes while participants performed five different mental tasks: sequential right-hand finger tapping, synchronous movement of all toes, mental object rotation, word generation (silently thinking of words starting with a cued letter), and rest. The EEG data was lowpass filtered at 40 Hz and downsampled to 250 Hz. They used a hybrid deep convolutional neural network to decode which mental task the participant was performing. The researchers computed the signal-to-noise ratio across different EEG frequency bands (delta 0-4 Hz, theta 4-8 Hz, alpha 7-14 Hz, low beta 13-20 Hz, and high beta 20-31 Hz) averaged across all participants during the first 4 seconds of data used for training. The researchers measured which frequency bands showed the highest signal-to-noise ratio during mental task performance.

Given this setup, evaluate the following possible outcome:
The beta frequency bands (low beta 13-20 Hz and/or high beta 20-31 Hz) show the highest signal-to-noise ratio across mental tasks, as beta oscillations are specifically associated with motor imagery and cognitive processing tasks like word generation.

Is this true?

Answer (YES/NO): YES